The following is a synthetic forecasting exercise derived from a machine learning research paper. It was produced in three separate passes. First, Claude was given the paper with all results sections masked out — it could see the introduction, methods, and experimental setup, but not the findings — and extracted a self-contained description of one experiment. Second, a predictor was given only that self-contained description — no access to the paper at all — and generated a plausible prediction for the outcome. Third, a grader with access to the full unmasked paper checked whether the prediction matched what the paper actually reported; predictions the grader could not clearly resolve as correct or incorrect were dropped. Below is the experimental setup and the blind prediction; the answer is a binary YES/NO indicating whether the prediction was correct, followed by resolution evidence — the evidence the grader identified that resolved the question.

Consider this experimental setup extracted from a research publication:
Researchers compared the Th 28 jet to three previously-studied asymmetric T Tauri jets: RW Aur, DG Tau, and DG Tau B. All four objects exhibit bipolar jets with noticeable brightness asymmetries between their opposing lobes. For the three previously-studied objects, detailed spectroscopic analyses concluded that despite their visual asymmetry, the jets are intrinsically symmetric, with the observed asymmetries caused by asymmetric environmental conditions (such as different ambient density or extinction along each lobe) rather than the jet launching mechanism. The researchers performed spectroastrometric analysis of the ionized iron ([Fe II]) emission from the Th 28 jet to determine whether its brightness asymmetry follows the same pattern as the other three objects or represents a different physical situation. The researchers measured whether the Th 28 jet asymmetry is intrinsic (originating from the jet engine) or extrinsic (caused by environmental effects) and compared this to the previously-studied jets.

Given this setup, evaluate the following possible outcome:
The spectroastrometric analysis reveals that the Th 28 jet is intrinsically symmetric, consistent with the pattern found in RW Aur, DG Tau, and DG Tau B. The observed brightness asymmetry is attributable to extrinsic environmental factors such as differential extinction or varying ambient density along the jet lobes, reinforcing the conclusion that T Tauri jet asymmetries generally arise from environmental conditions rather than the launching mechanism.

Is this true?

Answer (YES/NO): NO